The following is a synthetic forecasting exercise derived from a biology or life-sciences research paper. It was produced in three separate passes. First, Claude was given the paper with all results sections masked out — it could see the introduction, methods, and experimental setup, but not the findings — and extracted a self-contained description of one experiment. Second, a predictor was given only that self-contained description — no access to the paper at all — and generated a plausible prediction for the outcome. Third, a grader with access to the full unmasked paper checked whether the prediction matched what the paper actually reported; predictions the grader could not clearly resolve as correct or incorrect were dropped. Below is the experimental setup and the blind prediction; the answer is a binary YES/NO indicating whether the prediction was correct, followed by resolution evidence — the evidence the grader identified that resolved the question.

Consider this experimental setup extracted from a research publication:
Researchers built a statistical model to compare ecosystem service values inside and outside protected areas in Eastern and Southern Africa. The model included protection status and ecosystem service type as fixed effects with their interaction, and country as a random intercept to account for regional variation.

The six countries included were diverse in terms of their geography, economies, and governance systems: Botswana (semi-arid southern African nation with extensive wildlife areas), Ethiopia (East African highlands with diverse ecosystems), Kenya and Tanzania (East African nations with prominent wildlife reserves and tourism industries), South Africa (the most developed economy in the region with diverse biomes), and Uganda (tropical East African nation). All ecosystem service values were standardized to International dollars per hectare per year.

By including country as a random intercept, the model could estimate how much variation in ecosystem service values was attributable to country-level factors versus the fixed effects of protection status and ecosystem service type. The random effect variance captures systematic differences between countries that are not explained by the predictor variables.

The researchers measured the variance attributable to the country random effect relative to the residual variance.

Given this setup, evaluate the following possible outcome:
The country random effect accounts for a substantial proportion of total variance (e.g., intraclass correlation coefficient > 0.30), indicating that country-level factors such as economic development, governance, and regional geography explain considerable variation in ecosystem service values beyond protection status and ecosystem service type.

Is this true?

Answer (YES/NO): YES